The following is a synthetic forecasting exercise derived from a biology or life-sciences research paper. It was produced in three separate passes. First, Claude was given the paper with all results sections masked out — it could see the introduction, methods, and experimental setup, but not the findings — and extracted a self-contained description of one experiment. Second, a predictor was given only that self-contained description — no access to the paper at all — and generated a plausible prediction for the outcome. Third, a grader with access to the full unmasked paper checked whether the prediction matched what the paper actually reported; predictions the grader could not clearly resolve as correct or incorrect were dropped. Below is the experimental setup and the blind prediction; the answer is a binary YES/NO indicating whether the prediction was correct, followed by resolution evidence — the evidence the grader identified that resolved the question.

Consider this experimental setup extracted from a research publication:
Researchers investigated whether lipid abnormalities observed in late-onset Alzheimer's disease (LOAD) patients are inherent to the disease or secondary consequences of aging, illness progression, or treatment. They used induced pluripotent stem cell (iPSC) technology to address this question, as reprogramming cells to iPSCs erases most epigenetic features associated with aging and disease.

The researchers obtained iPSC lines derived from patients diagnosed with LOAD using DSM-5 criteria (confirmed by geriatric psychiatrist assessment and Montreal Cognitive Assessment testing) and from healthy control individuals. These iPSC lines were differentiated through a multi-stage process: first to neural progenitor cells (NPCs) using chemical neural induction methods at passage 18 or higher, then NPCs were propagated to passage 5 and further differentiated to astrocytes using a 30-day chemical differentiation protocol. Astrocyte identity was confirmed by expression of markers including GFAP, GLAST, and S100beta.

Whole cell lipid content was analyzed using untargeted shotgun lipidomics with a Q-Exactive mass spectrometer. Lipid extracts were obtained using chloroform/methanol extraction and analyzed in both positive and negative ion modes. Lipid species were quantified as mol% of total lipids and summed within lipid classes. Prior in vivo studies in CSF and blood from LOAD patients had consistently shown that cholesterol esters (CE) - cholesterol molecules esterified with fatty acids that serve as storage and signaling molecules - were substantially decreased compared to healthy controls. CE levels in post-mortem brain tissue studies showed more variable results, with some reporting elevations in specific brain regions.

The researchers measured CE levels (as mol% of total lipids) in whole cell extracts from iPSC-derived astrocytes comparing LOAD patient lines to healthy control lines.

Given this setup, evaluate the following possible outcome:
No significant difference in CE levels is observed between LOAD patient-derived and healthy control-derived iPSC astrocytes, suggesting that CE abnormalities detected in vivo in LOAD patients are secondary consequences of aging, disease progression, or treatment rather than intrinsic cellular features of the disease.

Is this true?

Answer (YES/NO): NO